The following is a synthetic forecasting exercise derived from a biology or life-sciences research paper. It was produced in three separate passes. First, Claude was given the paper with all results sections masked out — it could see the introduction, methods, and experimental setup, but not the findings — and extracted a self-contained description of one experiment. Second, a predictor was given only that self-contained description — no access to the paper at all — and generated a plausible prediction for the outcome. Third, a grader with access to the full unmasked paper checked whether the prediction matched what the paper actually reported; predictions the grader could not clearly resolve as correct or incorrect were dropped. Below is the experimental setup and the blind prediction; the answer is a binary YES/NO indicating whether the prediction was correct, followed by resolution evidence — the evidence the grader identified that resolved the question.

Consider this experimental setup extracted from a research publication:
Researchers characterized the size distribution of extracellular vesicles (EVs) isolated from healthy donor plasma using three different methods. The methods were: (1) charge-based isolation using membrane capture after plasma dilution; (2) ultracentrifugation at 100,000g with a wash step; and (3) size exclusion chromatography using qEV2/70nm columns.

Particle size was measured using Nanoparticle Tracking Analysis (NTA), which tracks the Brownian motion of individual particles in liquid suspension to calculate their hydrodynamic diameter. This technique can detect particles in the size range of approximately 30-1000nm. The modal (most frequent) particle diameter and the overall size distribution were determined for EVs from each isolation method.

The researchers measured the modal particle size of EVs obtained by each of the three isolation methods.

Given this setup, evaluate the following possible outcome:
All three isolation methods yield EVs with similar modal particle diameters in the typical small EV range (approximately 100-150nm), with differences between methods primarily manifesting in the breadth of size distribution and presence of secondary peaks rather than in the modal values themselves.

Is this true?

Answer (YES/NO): NO